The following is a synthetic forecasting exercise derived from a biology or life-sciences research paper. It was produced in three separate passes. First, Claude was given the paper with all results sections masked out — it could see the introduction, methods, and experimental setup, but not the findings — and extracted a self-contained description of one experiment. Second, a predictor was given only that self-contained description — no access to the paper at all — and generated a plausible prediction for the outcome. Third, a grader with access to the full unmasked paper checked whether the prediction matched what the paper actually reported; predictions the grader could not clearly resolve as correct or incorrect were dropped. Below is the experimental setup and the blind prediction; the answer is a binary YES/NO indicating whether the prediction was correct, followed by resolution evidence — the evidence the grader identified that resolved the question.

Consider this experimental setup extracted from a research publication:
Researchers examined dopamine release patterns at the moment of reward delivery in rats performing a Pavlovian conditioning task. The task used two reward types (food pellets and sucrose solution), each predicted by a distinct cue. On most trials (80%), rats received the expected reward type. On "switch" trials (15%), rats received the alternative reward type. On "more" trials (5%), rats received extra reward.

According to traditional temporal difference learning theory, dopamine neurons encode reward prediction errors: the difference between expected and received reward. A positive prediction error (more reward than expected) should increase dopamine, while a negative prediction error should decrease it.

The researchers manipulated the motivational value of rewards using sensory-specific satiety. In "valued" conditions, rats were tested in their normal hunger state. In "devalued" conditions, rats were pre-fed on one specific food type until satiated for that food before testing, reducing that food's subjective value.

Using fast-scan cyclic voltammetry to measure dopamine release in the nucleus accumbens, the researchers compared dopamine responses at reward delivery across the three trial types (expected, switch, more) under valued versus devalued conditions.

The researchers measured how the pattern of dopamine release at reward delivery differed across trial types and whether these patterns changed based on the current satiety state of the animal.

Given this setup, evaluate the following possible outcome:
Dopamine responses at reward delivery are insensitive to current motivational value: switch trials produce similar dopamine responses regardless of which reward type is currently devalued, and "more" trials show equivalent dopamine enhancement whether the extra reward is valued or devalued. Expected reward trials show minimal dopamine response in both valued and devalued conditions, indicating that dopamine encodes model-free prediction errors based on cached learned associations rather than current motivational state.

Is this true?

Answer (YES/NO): NO